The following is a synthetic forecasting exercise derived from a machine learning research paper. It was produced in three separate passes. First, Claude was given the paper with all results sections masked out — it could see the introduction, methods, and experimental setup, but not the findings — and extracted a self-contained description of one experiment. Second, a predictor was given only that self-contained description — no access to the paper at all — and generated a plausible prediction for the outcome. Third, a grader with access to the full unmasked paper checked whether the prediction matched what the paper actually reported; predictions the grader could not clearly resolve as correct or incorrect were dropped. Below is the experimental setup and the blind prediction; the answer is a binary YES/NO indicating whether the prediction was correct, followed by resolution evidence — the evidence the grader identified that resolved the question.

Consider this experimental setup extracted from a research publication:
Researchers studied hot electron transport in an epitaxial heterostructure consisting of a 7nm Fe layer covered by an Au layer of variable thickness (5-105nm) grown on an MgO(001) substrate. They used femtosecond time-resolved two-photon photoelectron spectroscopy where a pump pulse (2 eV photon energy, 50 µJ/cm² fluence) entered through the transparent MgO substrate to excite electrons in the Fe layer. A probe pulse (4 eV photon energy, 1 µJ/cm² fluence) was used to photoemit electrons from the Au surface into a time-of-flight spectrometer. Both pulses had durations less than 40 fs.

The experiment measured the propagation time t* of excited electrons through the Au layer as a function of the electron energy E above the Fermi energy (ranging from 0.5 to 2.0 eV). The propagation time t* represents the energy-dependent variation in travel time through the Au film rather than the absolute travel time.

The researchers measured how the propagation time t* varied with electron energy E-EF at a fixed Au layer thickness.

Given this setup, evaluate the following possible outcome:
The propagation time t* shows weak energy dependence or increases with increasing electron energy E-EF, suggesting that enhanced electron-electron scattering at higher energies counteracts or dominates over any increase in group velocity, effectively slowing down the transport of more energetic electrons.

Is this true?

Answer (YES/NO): NO